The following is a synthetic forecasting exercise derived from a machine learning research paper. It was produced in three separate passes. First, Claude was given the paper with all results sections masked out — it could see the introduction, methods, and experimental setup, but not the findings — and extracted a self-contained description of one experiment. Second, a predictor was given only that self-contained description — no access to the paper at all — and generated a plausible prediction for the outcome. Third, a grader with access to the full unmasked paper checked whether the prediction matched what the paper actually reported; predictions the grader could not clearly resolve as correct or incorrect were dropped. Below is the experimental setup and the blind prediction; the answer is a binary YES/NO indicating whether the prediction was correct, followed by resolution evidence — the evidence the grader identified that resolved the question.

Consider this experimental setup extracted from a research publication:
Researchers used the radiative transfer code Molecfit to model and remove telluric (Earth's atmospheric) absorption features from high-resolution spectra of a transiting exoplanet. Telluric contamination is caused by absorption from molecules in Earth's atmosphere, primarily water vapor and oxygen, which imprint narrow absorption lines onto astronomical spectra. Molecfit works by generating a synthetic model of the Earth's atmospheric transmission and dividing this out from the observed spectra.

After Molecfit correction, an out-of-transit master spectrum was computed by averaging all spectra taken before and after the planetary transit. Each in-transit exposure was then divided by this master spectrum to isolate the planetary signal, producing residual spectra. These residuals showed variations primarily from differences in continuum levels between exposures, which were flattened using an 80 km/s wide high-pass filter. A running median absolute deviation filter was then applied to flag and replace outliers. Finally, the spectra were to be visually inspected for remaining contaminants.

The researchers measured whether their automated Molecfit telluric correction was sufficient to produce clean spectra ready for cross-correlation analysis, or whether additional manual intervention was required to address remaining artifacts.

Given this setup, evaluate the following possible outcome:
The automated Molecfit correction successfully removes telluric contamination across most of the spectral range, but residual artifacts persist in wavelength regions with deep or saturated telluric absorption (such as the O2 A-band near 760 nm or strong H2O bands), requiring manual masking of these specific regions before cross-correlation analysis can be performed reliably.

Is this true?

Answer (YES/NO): NO